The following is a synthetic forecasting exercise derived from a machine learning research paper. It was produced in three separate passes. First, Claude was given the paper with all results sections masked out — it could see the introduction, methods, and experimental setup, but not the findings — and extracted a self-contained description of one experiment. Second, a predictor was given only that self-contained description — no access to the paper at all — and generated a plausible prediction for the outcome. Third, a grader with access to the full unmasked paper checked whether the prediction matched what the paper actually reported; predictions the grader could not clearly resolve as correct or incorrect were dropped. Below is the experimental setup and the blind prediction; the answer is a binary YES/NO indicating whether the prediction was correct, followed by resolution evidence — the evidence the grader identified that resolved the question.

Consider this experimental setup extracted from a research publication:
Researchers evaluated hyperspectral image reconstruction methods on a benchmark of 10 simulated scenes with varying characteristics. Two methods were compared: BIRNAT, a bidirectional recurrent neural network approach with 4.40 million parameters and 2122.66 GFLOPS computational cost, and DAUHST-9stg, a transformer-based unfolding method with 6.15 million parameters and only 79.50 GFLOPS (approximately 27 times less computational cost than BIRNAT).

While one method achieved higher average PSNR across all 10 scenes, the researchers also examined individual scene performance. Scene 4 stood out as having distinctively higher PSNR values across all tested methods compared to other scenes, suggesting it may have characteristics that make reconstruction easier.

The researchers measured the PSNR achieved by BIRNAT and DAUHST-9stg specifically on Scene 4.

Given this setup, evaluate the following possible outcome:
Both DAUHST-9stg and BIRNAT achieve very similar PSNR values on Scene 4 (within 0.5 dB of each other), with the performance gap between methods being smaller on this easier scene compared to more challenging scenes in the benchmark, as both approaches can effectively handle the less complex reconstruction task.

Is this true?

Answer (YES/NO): NO